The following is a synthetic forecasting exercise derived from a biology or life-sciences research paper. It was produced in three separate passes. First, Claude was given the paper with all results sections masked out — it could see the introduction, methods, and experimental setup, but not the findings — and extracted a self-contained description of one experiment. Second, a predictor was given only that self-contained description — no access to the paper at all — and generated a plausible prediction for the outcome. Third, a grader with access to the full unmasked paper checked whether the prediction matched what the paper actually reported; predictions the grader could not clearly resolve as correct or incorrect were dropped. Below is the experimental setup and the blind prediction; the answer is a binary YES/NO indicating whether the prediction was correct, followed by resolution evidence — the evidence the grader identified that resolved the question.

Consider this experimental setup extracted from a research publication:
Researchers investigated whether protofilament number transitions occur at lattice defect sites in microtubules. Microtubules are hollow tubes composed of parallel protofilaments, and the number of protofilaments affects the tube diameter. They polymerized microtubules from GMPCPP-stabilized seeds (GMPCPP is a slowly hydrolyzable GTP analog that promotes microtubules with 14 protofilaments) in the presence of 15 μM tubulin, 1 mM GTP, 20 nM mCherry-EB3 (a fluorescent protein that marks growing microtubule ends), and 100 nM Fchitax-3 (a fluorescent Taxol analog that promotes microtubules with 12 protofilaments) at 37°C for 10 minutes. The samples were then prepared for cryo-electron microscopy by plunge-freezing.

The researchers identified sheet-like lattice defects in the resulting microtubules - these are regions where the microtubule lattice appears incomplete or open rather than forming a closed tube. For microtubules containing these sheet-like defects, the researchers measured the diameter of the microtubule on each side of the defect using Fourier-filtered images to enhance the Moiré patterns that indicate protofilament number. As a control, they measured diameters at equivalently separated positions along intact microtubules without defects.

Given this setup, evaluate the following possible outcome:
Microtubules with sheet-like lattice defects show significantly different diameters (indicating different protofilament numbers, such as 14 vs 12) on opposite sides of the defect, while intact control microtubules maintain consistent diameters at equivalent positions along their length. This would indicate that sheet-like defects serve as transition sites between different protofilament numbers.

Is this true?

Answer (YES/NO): YES